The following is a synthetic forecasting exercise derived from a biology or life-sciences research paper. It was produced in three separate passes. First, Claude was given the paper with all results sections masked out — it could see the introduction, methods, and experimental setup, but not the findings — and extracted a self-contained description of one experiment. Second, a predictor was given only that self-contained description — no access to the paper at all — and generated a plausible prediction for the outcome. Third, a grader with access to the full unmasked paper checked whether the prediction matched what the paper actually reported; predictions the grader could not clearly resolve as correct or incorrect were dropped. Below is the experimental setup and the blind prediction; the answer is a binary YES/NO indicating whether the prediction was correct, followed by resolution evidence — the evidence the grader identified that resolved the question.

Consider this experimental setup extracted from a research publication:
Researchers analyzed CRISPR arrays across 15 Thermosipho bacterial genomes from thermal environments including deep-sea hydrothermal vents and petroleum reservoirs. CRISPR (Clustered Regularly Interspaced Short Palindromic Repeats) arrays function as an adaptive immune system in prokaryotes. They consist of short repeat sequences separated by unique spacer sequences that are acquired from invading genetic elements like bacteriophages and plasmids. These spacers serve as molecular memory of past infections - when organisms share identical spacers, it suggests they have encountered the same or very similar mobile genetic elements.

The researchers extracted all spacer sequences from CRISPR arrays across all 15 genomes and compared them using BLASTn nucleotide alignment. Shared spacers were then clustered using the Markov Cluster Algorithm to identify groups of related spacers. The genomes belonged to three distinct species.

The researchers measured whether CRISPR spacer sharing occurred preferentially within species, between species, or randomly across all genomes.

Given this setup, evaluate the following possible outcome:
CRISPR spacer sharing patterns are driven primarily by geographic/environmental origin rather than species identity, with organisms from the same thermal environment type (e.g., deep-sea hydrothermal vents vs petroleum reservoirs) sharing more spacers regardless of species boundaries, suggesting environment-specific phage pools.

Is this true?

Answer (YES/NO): NO